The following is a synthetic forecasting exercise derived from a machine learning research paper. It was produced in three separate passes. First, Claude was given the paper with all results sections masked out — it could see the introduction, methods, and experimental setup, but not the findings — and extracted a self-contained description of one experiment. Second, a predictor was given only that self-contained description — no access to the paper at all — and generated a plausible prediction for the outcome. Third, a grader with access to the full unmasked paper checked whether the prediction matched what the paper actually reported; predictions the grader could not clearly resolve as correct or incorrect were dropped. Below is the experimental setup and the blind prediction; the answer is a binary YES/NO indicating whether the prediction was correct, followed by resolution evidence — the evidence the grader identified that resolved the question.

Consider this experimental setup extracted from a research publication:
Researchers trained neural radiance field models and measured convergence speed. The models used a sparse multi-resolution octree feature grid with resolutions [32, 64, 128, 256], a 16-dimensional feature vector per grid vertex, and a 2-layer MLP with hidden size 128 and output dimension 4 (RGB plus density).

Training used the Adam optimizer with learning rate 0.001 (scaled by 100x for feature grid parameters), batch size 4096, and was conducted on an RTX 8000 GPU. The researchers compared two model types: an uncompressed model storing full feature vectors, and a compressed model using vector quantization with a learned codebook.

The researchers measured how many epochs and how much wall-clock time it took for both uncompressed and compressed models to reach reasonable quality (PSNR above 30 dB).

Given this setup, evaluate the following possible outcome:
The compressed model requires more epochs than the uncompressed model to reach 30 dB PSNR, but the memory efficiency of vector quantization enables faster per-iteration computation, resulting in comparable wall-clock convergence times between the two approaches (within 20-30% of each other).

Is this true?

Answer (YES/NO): NO